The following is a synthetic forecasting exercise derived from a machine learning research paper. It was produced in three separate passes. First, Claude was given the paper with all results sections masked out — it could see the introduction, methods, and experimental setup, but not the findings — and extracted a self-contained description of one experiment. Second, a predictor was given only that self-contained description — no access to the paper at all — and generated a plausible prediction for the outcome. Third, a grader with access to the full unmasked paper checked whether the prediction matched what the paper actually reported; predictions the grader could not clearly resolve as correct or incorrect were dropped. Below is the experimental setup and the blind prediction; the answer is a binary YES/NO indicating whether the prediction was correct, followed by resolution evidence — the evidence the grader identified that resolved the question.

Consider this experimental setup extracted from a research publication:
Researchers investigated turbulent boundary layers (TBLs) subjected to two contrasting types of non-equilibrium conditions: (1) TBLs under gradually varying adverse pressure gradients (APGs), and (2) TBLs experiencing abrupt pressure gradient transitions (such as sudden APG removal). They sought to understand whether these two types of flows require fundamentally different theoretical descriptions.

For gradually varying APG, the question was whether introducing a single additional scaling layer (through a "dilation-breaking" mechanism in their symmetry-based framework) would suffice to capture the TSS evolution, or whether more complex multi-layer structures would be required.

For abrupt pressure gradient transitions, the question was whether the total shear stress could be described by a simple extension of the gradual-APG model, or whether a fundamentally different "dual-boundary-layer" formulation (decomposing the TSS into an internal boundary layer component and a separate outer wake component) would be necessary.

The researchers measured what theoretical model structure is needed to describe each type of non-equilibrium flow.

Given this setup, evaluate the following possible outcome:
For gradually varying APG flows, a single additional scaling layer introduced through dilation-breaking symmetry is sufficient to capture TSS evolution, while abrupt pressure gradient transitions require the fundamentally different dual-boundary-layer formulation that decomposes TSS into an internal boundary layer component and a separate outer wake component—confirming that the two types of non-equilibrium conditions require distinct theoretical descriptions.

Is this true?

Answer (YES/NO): YES